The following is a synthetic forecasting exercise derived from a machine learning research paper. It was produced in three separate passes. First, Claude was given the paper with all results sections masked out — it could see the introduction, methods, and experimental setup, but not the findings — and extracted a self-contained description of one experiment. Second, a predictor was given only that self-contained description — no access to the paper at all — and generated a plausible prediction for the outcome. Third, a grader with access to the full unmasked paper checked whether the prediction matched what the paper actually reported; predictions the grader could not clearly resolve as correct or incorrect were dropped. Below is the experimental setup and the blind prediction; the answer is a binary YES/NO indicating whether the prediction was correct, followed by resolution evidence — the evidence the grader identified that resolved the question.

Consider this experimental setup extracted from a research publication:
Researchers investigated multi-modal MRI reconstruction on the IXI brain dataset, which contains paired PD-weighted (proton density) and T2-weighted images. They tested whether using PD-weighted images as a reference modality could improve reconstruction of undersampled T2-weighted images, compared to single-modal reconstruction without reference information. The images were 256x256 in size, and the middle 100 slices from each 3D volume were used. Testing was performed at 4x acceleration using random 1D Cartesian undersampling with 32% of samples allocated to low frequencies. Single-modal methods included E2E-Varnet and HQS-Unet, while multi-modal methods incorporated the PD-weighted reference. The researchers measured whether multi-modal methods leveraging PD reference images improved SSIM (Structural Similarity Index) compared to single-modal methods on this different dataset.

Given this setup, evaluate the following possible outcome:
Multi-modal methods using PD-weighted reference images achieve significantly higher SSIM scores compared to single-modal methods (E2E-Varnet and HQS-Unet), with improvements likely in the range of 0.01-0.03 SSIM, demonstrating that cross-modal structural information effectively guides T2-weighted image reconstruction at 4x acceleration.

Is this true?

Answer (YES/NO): NO